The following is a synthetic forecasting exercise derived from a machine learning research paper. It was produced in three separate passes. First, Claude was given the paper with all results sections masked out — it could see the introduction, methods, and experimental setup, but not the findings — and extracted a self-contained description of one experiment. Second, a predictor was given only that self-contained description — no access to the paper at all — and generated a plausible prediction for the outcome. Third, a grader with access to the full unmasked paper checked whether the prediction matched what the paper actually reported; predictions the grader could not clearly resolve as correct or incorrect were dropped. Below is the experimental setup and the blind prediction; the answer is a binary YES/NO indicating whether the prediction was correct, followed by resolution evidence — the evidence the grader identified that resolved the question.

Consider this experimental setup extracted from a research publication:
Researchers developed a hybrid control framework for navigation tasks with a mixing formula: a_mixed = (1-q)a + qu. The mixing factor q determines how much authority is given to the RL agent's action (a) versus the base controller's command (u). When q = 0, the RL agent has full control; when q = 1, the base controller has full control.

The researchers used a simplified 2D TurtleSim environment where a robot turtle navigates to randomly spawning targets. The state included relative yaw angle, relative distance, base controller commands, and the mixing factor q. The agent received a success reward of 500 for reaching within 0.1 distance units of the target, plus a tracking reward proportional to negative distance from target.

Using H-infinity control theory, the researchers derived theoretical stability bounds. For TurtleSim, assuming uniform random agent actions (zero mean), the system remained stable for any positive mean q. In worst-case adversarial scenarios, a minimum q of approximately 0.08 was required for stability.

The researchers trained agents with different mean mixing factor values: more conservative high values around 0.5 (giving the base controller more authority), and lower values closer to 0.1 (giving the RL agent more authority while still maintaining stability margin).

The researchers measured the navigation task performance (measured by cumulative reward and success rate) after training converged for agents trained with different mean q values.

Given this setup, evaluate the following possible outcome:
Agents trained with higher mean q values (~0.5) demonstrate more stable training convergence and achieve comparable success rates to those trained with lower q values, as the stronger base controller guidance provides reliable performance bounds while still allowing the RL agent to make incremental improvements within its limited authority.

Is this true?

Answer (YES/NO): NO